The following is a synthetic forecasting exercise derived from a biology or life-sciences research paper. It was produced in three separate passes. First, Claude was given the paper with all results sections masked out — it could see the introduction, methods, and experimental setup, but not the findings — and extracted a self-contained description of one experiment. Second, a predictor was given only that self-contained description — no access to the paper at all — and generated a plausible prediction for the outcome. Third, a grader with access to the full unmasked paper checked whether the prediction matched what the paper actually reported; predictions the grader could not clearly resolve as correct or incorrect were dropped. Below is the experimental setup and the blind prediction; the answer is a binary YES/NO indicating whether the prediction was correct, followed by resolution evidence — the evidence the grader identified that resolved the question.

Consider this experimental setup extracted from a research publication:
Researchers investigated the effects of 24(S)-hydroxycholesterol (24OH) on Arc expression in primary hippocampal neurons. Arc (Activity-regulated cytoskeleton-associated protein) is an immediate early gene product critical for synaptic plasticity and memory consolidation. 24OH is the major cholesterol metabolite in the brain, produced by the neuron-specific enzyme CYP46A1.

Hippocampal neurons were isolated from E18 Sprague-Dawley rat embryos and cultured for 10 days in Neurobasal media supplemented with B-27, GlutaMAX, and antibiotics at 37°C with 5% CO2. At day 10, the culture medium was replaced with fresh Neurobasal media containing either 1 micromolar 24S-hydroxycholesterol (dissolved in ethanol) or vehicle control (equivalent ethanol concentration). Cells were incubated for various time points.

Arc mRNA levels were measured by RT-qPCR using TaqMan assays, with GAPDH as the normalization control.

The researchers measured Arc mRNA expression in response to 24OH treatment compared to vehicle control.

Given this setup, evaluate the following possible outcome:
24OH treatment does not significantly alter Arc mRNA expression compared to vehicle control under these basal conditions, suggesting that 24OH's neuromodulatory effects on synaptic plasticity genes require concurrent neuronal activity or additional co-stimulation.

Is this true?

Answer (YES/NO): NO